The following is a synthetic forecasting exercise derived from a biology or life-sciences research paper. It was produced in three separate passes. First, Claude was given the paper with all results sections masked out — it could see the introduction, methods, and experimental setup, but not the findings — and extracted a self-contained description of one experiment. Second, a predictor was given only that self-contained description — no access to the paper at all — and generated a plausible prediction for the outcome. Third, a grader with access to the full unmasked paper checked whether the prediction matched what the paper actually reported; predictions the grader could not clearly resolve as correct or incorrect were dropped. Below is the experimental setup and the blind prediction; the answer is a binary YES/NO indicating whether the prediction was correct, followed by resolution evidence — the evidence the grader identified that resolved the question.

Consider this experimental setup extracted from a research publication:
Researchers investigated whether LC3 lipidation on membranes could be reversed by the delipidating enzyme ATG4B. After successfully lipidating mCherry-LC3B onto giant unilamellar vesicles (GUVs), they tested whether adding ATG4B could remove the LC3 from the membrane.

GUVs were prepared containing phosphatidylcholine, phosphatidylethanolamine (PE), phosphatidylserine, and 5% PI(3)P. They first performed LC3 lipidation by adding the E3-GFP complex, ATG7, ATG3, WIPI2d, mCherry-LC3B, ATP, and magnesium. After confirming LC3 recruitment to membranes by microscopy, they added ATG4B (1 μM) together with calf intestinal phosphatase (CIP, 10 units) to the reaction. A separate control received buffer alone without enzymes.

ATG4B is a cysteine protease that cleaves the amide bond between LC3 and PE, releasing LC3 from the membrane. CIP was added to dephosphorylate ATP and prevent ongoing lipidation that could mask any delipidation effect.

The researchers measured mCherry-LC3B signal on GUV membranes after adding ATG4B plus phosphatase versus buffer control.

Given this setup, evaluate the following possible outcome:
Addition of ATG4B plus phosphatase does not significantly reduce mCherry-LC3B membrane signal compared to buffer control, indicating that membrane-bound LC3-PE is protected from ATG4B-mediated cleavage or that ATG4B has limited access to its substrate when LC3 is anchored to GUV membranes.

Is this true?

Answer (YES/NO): NO